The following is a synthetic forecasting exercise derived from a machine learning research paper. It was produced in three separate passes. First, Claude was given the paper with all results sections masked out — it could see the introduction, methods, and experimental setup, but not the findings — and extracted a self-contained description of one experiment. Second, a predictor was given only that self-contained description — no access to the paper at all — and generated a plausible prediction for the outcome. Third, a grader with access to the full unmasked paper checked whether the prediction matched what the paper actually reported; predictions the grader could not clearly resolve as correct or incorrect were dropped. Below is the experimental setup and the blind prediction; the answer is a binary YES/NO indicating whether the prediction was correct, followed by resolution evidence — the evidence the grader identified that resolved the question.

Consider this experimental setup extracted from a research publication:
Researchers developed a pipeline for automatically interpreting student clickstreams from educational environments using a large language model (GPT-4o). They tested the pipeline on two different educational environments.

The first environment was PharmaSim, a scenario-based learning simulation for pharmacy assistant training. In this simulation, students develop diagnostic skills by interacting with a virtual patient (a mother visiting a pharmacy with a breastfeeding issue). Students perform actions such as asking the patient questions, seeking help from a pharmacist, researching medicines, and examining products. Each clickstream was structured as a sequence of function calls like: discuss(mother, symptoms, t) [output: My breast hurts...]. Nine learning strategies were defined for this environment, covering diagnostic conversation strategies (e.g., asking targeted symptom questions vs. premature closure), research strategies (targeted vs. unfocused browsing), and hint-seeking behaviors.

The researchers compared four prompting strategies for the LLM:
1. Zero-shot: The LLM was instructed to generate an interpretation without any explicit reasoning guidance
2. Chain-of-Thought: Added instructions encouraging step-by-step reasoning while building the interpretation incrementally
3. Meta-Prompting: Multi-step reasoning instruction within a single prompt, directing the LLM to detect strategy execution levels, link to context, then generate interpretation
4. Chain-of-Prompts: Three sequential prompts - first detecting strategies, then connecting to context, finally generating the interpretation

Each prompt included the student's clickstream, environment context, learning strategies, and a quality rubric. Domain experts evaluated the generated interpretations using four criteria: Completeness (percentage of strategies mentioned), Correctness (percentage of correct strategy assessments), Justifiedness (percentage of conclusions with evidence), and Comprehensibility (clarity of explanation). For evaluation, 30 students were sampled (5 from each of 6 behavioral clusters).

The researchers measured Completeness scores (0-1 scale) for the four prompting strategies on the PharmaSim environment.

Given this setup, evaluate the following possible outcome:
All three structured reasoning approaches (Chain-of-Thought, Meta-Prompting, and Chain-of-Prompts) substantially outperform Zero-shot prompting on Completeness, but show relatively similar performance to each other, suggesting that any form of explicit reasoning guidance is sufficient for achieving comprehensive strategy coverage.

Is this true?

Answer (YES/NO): NO